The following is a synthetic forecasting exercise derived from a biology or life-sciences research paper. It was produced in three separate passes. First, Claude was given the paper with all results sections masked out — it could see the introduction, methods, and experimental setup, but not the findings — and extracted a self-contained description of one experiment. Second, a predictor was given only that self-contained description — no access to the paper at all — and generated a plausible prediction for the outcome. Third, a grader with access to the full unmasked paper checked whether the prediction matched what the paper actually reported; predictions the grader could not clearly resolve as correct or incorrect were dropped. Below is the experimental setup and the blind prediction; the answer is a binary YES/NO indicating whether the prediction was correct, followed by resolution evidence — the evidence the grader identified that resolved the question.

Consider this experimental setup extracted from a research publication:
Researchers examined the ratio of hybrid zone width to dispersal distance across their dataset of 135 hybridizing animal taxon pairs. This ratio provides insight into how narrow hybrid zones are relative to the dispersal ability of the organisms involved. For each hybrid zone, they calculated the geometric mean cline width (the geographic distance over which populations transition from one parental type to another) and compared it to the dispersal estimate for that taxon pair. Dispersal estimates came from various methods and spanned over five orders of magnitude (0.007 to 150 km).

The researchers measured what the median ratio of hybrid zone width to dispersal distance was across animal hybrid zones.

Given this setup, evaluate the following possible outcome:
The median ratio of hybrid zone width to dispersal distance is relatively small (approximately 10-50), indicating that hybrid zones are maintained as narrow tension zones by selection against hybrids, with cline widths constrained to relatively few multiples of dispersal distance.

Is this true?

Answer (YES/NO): YES